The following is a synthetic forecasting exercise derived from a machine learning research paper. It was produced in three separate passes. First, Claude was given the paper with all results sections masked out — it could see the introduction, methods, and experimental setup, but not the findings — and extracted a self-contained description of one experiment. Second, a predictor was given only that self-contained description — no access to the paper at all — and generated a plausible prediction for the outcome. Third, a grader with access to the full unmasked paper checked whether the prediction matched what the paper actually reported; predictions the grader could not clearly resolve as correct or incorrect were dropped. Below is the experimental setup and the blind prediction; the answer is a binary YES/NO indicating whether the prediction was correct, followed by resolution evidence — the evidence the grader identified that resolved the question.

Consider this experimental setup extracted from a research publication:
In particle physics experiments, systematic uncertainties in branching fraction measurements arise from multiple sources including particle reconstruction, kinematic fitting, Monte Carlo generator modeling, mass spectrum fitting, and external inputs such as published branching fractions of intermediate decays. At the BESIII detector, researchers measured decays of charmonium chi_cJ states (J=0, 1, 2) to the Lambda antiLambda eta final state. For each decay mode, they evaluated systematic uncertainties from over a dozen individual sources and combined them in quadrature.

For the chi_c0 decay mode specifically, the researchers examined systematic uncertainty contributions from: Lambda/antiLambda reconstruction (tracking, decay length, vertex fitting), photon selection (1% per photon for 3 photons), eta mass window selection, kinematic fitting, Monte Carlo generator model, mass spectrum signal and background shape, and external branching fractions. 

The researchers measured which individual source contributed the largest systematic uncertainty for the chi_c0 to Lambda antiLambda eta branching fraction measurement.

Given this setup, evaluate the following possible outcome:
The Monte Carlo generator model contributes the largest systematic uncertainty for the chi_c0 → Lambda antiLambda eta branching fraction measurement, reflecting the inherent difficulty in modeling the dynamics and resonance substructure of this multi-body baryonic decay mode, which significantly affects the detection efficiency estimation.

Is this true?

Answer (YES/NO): NO